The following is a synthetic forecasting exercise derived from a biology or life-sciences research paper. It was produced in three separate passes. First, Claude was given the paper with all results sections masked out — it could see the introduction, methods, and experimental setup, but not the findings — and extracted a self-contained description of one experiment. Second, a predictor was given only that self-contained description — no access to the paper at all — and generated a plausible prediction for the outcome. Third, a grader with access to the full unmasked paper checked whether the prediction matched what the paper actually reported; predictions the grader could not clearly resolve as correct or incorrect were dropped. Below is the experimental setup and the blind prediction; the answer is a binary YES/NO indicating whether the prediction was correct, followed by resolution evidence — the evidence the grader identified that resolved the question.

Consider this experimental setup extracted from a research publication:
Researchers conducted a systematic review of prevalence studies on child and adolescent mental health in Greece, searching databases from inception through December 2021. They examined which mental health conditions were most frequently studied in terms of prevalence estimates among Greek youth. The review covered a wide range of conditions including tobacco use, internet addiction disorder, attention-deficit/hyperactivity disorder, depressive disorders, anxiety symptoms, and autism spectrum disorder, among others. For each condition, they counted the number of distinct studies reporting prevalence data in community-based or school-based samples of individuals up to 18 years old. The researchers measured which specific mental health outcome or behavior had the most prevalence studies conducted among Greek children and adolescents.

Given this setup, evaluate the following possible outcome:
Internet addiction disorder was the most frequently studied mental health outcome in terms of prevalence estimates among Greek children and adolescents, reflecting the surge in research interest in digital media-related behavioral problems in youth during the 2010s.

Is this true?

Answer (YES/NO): NO